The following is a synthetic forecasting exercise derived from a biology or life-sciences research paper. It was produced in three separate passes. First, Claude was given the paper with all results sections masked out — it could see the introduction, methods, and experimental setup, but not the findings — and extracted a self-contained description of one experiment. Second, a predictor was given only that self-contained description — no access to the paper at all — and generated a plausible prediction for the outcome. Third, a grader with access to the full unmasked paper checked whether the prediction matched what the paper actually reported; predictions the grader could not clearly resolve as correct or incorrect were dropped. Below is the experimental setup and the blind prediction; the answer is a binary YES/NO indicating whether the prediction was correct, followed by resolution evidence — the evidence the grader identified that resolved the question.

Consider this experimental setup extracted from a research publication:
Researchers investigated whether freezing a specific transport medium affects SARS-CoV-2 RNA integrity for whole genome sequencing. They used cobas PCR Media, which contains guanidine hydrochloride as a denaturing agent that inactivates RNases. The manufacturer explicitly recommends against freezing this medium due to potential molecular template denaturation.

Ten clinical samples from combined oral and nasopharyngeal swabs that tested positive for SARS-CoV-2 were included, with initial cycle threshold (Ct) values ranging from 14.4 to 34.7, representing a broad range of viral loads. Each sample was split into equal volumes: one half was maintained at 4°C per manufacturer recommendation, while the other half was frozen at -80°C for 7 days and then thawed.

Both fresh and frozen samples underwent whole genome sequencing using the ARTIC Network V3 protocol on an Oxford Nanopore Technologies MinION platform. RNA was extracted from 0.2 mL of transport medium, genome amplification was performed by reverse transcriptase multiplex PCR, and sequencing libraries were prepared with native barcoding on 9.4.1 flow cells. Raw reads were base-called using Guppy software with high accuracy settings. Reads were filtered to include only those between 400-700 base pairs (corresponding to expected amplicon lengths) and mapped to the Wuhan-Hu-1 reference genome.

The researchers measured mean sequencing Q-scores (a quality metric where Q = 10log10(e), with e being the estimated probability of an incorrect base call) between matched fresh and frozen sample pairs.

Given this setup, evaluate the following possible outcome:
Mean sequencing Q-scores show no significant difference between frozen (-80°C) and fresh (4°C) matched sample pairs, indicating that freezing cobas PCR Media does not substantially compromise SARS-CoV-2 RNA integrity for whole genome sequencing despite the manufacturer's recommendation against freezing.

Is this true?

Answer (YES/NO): YES